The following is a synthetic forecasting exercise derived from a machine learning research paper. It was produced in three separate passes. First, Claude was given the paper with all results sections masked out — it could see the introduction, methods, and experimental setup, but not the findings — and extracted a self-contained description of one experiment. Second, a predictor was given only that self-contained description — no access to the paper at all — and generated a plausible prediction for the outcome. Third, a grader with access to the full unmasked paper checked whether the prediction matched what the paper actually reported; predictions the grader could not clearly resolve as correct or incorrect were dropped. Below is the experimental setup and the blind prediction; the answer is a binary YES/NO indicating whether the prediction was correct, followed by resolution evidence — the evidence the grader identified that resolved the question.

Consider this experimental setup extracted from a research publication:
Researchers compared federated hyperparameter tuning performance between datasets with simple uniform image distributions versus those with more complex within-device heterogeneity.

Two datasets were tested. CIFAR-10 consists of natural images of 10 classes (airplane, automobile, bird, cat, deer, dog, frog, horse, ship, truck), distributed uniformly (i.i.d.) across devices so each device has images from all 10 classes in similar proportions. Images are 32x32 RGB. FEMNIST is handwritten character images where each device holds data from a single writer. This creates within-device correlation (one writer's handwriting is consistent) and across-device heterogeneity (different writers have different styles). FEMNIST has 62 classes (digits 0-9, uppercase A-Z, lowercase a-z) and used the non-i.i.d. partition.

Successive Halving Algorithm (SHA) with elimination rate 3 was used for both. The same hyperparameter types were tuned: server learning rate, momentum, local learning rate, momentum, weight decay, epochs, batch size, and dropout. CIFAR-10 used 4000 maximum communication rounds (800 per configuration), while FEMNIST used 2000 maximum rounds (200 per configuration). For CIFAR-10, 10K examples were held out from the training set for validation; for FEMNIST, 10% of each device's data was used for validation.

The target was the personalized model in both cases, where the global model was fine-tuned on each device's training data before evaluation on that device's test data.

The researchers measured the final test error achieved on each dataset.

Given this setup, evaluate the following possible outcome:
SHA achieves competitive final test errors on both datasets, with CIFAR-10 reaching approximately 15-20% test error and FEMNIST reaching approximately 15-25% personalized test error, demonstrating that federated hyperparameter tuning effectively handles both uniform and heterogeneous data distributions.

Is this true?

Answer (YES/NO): NO